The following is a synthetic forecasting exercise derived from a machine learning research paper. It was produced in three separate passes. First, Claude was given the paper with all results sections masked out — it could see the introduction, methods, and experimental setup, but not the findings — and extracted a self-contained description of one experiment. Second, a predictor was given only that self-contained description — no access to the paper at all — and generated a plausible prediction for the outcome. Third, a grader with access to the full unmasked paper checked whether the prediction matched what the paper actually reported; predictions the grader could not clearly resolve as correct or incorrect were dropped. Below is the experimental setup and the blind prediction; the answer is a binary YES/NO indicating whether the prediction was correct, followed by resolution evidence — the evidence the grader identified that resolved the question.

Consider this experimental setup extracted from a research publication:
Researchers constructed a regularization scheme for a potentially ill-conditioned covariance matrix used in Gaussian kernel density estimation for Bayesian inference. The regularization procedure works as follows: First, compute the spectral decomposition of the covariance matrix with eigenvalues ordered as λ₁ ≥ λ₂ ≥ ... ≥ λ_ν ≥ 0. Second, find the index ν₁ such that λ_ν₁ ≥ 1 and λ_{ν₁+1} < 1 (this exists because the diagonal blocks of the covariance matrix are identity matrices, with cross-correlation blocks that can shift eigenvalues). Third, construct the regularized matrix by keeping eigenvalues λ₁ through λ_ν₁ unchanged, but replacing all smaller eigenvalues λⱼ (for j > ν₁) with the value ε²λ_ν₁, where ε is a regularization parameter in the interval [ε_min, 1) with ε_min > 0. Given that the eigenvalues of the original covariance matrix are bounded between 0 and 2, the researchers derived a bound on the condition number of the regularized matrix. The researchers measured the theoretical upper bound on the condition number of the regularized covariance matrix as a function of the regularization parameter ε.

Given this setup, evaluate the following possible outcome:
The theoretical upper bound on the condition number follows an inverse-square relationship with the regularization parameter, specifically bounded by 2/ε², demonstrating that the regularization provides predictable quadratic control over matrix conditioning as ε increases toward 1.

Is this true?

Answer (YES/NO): YES